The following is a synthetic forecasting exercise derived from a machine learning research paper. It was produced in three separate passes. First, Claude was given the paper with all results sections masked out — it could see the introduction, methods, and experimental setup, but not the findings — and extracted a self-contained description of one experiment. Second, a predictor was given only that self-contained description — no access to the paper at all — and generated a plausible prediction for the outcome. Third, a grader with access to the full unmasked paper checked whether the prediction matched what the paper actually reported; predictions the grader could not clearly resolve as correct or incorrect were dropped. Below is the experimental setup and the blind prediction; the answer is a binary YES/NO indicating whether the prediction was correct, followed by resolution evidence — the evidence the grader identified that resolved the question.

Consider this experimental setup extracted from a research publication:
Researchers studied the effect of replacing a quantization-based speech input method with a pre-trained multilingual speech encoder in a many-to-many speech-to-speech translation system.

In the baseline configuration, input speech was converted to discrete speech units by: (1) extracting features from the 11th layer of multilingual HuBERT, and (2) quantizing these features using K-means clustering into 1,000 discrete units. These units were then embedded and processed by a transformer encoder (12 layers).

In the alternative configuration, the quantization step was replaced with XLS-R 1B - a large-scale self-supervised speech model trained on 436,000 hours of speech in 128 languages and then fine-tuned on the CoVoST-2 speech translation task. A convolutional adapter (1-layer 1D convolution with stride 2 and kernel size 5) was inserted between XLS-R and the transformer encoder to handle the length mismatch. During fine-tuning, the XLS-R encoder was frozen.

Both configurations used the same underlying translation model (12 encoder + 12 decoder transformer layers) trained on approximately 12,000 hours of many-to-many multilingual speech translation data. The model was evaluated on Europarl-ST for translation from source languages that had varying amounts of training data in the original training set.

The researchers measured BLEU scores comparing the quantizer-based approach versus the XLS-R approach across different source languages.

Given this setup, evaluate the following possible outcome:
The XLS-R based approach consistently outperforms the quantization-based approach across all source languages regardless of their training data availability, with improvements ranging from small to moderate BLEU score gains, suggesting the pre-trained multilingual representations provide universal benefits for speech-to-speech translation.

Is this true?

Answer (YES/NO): NO